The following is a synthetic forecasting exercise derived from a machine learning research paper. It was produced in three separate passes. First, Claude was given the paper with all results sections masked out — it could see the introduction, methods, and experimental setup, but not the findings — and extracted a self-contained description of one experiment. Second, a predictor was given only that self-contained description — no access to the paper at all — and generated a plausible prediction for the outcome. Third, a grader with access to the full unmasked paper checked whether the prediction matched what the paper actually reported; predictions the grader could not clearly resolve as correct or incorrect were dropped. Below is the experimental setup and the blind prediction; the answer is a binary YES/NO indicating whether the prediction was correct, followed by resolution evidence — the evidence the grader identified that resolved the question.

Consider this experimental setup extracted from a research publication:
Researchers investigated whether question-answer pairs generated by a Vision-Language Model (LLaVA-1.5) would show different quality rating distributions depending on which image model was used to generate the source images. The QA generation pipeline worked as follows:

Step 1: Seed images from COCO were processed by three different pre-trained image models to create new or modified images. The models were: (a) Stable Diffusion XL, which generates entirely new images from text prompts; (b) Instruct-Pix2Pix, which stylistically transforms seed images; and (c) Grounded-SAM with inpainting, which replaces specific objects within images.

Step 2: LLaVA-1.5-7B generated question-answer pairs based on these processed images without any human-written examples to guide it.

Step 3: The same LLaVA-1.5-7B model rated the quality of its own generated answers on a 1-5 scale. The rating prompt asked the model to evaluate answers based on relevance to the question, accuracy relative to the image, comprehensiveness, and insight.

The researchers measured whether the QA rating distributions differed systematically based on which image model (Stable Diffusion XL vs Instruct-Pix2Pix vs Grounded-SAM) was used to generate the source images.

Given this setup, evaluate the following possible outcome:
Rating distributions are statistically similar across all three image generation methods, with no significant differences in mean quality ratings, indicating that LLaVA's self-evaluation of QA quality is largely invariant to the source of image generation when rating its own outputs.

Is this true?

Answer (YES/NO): YES